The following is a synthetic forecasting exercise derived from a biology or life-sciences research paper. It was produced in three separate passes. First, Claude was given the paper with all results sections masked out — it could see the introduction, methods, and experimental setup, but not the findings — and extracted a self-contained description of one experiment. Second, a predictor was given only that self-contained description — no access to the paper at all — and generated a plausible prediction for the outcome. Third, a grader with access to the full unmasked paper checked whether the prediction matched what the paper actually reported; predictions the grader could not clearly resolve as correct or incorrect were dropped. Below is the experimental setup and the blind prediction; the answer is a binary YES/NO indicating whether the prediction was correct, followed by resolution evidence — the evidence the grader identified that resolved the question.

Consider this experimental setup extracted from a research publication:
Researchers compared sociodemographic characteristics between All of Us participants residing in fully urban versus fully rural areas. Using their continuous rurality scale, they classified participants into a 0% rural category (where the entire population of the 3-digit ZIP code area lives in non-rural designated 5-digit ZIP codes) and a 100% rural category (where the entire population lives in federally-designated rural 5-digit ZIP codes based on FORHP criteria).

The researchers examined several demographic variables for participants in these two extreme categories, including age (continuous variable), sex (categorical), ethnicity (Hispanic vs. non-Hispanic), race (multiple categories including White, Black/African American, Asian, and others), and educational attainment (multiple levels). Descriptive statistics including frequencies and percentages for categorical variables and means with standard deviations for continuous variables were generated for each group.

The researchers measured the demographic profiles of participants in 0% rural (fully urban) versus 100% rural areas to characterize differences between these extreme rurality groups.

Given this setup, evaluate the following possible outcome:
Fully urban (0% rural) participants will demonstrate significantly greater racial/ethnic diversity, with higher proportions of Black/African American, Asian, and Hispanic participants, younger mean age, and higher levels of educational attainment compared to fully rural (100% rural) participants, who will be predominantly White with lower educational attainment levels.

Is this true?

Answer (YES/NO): NO